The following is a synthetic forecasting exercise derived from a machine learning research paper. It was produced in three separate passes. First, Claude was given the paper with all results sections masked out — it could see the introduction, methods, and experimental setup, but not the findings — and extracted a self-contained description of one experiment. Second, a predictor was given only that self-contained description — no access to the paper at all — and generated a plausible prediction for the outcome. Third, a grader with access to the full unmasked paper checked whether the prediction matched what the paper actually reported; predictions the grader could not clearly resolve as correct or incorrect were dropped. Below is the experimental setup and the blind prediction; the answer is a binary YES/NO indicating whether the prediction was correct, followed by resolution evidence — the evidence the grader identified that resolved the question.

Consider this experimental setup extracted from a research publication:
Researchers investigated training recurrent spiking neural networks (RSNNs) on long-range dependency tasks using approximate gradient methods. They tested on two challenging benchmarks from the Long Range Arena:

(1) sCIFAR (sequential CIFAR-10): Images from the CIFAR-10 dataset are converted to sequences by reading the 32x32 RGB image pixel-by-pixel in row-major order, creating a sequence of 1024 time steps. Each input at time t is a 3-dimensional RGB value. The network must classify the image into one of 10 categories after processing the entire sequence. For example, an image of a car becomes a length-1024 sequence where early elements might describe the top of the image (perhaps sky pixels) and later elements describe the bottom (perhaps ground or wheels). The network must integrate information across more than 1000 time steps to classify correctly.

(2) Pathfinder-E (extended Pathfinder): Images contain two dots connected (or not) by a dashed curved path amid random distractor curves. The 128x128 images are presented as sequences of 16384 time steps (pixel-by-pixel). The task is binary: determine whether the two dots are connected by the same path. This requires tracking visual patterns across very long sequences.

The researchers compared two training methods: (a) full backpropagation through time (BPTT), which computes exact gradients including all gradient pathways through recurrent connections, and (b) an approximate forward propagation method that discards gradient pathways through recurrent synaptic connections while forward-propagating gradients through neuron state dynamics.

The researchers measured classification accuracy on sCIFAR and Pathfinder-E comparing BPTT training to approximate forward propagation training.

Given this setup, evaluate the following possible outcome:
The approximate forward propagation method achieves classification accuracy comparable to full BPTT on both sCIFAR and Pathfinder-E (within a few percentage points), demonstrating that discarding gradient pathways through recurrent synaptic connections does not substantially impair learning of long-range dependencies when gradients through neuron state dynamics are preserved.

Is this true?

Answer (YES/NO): NO